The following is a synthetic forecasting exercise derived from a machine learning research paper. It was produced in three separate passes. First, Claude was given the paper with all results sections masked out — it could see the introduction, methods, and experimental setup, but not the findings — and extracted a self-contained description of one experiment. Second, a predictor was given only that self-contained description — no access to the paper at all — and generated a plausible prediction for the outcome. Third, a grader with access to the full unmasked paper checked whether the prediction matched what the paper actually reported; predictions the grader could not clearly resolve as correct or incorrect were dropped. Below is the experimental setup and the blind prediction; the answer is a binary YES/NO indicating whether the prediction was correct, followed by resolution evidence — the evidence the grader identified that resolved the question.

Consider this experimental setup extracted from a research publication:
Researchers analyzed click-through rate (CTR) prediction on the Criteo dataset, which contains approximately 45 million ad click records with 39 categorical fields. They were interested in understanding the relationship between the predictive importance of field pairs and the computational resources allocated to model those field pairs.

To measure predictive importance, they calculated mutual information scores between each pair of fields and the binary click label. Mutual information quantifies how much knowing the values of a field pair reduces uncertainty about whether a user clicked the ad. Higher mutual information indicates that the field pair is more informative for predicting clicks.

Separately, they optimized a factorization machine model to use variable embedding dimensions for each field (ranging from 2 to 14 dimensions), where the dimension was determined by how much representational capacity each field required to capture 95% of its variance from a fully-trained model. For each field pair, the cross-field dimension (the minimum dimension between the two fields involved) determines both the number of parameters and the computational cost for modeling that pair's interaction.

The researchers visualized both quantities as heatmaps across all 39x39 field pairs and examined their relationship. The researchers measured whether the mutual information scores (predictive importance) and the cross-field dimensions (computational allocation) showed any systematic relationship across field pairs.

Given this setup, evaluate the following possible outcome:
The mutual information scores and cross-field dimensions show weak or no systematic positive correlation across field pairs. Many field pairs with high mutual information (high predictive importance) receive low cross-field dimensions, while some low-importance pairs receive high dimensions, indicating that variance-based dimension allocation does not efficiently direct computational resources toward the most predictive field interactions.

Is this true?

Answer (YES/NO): NO